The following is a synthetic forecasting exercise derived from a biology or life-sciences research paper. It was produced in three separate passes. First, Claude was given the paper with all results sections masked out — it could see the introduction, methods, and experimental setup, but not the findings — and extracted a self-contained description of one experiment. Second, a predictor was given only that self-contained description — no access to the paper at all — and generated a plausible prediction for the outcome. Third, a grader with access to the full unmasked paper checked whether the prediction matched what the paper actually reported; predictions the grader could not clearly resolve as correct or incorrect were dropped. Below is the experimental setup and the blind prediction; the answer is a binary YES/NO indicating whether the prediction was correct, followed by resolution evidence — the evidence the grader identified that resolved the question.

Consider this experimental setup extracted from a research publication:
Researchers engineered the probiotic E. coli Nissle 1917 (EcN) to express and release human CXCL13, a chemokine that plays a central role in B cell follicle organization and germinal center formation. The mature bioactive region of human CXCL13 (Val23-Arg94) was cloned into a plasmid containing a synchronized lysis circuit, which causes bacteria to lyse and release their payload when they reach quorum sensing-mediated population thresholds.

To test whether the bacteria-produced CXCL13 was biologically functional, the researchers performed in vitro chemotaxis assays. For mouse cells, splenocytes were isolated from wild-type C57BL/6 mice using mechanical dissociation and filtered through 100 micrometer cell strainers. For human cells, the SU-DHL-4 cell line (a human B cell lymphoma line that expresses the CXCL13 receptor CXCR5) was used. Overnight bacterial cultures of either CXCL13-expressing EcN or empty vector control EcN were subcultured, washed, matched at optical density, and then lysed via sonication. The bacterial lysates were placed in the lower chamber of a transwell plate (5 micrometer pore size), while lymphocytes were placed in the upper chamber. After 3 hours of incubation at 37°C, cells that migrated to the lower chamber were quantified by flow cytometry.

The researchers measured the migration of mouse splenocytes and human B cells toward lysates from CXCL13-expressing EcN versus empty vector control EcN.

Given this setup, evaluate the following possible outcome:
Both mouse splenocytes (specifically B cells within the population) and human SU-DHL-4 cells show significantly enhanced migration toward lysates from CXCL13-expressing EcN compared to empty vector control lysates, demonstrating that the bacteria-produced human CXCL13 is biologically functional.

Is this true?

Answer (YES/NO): YES